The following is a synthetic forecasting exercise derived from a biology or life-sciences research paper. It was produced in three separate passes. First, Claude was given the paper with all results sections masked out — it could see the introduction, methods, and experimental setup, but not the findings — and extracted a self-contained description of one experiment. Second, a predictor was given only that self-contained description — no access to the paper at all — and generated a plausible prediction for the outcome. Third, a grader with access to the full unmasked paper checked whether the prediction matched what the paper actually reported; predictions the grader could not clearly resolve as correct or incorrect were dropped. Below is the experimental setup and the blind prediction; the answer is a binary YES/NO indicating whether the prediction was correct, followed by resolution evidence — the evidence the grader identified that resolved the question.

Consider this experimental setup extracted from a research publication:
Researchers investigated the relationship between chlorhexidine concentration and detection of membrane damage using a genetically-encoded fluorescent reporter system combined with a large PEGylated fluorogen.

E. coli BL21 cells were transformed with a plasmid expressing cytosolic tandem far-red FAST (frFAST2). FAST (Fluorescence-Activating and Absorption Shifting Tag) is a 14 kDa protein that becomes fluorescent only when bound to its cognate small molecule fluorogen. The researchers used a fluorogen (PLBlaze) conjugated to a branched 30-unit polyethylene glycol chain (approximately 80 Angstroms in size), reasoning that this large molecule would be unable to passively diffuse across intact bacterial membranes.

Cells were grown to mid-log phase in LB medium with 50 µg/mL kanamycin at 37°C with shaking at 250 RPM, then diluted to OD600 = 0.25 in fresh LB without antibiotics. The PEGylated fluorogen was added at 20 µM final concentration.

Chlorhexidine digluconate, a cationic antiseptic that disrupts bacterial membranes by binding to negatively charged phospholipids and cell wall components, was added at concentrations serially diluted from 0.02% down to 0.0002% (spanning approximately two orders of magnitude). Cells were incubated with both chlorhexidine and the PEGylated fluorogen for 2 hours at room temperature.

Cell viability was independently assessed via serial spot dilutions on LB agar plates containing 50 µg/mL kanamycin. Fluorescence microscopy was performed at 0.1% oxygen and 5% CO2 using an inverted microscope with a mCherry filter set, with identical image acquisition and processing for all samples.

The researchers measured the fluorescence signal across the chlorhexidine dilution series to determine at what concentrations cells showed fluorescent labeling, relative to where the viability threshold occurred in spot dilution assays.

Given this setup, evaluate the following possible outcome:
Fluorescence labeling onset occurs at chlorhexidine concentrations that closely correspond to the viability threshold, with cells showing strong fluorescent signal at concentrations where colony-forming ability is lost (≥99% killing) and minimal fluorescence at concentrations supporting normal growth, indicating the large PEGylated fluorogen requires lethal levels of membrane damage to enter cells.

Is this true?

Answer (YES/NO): YES